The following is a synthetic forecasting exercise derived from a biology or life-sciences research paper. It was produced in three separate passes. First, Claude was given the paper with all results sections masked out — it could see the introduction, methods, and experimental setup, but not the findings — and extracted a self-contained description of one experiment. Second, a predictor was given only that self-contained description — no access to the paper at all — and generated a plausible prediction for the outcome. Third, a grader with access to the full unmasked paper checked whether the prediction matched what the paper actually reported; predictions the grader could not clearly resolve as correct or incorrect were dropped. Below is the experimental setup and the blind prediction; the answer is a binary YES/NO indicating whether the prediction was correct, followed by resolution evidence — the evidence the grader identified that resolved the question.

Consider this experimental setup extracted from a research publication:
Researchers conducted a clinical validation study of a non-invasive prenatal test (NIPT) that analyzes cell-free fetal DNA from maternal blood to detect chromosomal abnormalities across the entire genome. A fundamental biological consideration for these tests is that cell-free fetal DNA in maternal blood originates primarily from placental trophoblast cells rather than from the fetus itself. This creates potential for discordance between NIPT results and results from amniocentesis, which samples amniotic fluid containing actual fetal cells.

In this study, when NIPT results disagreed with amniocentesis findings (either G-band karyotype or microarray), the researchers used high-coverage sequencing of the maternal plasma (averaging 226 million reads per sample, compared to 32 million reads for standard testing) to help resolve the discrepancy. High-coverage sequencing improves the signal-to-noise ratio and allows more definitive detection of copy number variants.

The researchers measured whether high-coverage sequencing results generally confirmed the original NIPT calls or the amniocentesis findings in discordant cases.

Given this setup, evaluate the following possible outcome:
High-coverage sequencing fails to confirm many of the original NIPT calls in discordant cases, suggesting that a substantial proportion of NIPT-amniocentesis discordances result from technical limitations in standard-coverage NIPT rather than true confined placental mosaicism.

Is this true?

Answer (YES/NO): NO